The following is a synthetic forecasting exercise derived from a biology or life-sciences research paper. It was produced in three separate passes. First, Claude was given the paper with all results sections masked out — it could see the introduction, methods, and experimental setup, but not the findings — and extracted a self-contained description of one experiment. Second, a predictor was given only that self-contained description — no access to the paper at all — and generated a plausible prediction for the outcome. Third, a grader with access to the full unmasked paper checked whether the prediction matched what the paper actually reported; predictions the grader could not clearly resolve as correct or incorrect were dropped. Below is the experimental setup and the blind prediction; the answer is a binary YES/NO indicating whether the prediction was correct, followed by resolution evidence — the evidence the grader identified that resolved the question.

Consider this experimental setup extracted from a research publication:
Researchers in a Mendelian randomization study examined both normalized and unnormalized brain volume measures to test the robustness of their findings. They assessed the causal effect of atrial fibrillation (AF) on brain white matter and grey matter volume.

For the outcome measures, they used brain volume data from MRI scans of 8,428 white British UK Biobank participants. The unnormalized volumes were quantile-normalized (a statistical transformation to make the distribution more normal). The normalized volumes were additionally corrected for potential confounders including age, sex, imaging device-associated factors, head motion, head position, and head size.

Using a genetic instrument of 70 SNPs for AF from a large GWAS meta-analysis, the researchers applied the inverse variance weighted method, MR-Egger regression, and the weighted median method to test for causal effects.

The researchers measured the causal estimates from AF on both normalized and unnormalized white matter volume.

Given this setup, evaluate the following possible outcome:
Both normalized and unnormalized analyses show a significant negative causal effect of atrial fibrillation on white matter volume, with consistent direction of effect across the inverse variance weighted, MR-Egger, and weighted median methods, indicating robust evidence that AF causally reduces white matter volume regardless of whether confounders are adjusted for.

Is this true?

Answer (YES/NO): YES